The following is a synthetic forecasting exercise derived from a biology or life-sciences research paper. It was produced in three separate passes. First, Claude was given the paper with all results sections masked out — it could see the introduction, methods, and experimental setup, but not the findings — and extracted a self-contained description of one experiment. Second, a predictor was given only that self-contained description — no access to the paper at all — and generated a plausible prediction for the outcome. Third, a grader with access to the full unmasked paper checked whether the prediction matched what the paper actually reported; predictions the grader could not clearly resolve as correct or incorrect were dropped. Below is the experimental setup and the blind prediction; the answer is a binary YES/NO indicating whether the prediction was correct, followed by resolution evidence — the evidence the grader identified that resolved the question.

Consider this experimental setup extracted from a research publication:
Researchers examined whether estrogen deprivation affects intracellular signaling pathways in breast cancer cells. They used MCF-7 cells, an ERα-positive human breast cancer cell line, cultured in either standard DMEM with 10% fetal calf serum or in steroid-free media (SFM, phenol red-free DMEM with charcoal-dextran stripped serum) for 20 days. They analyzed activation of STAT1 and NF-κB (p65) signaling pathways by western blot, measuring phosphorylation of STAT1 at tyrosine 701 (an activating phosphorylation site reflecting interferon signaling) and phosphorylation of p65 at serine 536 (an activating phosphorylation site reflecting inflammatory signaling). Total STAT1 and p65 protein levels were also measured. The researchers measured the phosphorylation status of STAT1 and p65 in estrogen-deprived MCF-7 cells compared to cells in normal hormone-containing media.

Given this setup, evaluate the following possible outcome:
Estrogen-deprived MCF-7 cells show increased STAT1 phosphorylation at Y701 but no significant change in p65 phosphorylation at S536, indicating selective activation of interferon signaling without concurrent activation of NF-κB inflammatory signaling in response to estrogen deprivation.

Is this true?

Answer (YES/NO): NO